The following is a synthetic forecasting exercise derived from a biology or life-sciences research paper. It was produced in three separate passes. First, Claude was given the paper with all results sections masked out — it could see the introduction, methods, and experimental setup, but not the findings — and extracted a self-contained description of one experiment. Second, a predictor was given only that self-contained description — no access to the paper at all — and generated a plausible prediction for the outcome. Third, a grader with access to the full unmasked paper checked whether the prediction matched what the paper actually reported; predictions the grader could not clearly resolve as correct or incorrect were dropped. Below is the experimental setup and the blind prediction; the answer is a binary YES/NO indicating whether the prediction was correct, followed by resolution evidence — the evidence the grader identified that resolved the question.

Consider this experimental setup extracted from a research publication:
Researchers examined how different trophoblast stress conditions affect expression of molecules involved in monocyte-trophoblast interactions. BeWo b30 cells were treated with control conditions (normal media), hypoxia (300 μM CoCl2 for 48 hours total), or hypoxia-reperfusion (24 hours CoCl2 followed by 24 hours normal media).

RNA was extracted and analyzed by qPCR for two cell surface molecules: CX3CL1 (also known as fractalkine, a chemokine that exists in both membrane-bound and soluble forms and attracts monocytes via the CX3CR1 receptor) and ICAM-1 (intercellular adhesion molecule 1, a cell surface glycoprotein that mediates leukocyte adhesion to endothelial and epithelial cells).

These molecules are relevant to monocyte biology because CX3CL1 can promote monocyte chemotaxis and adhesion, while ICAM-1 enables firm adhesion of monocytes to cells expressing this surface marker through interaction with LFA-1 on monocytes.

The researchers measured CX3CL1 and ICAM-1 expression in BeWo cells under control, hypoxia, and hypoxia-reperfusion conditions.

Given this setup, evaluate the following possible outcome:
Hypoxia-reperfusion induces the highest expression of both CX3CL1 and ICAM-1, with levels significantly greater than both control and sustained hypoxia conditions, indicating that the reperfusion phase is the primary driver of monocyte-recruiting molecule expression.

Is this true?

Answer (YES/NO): NO